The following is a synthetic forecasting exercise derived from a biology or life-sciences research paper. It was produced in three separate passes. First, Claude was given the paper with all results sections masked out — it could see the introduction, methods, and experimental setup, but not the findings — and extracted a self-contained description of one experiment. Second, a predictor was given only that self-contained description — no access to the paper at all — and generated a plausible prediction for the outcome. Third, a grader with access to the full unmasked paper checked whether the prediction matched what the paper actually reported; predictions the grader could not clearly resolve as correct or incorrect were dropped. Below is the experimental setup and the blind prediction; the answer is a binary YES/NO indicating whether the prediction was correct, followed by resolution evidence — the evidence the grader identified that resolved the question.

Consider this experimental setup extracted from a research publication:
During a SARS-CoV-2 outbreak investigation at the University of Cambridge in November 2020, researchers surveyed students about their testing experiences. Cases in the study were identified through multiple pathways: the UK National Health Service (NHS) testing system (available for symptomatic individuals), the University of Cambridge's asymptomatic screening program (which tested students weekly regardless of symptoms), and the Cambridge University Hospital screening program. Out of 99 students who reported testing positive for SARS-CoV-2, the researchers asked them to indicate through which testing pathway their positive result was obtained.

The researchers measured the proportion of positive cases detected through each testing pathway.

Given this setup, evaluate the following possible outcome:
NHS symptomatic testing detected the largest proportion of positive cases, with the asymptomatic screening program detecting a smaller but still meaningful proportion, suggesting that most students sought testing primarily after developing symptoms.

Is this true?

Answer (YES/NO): NO